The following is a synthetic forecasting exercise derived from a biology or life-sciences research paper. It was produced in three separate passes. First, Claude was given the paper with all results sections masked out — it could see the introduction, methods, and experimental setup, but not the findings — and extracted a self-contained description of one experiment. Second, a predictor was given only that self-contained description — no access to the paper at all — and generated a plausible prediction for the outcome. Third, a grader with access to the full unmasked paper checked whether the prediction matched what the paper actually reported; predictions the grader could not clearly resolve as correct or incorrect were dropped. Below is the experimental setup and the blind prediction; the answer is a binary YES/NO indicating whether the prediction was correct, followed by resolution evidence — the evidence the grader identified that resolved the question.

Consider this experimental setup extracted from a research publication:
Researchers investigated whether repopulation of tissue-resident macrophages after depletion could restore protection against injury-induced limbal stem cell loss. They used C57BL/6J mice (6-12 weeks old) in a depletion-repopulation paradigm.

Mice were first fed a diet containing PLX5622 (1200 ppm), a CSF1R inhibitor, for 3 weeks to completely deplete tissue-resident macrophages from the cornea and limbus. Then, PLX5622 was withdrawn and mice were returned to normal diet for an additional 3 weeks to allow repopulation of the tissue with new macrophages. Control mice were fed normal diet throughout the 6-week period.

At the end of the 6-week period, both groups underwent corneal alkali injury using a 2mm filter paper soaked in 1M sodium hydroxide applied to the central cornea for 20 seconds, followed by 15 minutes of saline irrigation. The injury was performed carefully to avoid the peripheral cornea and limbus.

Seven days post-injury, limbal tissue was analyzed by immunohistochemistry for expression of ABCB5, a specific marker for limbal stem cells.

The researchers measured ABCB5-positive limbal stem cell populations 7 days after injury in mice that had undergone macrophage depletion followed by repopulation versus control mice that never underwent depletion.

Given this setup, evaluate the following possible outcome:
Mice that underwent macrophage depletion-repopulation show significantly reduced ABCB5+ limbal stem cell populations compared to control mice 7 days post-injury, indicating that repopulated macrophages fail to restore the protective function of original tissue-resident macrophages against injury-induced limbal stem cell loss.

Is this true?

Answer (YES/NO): NO